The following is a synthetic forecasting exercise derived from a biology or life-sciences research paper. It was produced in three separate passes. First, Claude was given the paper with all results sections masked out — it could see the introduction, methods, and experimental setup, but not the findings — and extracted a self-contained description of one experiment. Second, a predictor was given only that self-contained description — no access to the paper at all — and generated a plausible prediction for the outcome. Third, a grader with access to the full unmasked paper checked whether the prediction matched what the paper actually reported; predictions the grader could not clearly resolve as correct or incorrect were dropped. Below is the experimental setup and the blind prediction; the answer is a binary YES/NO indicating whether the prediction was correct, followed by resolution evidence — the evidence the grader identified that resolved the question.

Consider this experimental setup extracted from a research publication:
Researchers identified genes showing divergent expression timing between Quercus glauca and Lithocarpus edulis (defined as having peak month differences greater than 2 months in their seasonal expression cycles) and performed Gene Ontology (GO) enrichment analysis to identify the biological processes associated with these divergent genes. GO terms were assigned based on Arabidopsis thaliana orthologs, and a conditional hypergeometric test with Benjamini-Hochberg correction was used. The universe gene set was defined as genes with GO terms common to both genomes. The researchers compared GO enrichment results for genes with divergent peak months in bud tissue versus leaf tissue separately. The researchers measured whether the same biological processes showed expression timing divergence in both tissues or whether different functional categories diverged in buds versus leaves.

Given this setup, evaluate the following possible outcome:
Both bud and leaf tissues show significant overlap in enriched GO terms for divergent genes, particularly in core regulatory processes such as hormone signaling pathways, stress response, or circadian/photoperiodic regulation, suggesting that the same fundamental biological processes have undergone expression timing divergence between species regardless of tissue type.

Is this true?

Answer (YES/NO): NO